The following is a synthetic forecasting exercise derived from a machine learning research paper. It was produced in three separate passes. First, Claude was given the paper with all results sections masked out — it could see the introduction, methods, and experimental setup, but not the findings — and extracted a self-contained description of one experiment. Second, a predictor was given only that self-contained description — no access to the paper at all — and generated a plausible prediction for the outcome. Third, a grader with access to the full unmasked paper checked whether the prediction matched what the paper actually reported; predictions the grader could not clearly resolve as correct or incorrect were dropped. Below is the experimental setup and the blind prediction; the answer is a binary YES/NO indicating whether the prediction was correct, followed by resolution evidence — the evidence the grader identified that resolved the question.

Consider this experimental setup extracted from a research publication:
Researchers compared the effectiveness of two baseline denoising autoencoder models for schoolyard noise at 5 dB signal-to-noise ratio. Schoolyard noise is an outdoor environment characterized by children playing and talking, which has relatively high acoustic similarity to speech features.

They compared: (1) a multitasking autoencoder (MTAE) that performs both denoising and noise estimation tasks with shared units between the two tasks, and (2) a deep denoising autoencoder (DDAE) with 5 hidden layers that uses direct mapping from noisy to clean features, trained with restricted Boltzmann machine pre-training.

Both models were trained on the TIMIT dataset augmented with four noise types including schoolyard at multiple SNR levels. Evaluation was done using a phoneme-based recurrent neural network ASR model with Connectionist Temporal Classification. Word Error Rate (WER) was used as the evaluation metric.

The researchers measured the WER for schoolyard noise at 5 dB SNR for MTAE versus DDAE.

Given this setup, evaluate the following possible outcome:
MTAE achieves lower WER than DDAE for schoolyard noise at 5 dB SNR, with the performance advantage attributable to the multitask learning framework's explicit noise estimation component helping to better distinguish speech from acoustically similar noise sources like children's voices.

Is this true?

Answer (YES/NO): NO